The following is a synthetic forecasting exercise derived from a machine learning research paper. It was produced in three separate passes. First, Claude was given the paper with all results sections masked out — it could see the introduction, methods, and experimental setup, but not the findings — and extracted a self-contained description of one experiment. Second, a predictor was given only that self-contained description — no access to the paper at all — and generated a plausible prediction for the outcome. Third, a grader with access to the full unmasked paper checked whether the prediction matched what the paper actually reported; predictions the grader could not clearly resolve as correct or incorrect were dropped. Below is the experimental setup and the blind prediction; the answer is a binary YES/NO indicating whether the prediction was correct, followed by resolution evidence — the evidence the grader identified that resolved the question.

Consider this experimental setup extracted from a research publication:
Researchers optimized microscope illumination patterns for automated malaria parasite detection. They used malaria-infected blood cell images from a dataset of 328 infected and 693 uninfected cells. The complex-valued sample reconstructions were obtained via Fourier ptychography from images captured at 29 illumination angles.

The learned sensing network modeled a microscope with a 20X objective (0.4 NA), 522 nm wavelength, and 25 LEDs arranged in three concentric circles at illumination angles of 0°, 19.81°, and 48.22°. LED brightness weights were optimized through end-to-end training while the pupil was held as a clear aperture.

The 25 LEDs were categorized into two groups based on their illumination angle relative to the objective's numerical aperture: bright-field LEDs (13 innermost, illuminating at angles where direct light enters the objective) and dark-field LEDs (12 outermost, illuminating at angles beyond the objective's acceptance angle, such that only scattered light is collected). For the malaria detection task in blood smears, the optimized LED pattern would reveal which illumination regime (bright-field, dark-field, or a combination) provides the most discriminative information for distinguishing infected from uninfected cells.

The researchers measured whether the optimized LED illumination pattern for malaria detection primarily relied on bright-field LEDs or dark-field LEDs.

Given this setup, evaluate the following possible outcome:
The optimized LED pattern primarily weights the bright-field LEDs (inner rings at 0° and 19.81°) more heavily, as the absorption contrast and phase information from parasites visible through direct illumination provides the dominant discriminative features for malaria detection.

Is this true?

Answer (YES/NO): NO